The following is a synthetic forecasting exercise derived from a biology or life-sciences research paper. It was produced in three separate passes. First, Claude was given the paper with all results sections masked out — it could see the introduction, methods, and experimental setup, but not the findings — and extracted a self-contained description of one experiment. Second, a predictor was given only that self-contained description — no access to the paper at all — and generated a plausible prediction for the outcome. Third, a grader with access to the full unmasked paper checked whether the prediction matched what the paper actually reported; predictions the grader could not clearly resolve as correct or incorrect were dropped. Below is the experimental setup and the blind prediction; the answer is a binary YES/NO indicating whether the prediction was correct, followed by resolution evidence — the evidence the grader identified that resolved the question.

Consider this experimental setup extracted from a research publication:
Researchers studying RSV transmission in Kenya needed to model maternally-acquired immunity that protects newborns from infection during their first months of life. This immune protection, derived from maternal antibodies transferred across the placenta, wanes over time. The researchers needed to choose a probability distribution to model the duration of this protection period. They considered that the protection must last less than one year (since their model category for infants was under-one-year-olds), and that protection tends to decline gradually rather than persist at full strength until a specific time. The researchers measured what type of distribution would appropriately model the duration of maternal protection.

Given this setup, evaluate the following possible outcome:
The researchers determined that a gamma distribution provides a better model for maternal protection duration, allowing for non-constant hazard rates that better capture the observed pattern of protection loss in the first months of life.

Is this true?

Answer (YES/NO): NO